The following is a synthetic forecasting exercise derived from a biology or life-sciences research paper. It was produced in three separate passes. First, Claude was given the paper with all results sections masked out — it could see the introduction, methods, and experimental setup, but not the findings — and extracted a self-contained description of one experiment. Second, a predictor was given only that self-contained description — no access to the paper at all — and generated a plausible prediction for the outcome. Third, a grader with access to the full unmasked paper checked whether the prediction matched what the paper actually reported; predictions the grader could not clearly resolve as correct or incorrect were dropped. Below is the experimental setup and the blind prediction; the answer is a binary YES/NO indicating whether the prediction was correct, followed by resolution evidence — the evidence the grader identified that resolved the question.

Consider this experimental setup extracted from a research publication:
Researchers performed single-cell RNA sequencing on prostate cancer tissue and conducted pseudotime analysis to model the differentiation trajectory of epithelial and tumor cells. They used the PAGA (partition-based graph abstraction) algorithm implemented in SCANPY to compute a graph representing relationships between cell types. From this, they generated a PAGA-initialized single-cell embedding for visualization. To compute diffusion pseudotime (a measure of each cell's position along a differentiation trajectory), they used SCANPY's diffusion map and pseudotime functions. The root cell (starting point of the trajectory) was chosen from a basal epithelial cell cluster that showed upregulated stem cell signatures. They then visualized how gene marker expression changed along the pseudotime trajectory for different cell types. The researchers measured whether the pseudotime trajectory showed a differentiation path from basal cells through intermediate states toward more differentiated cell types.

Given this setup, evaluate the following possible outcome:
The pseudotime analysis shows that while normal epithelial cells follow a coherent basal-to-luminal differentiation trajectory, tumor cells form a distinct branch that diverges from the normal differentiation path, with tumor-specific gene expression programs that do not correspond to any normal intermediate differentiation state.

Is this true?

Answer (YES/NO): NO